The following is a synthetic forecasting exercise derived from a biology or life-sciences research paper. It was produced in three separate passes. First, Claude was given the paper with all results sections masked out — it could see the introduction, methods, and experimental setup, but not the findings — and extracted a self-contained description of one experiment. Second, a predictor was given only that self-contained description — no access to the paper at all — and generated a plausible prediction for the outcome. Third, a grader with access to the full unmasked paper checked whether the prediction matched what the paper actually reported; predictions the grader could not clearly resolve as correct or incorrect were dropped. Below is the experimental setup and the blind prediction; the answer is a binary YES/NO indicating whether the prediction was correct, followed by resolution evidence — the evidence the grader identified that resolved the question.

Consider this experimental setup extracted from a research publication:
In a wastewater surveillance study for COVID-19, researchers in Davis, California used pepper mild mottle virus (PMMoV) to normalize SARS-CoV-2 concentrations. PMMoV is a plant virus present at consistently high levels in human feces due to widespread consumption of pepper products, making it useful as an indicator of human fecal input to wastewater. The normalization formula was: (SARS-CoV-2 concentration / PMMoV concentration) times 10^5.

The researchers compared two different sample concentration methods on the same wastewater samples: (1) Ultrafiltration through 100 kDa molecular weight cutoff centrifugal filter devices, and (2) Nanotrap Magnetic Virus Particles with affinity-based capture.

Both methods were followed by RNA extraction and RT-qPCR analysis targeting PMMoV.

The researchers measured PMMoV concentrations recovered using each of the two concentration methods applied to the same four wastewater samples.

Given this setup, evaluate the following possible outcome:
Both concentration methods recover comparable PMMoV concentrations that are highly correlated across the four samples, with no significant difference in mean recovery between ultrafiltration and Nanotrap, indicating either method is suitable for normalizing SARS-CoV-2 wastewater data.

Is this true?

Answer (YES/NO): NO